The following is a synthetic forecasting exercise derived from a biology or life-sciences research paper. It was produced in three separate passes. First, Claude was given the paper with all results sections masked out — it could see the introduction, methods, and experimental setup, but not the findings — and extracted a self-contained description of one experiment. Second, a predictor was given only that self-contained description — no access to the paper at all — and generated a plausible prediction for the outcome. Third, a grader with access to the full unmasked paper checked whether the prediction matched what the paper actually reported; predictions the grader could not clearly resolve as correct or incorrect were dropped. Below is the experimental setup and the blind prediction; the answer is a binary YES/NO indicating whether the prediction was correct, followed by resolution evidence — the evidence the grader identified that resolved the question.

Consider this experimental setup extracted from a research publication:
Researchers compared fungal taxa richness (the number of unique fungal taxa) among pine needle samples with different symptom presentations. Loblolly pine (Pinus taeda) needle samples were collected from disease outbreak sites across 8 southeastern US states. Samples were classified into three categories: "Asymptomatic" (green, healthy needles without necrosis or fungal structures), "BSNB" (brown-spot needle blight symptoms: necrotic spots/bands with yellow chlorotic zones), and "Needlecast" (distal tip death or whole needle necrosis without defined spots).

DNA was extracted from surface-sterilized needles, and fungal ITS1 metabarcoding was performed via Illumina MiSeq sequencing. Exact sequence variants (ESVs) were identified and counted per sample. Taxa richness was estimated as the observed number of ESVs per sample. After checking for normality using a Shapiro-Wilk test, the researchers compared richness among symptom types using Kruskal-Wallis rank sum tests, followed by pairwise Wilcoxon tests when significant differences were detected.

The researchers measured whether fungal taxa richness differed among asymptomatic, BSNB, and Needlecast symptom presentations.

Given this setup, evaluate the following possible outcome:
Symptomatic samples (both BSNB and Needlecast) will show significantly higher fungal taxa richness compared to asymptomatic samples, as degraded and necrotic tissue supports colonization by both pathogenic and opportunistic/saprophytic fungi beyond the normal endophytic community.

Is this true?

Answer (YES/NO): YES